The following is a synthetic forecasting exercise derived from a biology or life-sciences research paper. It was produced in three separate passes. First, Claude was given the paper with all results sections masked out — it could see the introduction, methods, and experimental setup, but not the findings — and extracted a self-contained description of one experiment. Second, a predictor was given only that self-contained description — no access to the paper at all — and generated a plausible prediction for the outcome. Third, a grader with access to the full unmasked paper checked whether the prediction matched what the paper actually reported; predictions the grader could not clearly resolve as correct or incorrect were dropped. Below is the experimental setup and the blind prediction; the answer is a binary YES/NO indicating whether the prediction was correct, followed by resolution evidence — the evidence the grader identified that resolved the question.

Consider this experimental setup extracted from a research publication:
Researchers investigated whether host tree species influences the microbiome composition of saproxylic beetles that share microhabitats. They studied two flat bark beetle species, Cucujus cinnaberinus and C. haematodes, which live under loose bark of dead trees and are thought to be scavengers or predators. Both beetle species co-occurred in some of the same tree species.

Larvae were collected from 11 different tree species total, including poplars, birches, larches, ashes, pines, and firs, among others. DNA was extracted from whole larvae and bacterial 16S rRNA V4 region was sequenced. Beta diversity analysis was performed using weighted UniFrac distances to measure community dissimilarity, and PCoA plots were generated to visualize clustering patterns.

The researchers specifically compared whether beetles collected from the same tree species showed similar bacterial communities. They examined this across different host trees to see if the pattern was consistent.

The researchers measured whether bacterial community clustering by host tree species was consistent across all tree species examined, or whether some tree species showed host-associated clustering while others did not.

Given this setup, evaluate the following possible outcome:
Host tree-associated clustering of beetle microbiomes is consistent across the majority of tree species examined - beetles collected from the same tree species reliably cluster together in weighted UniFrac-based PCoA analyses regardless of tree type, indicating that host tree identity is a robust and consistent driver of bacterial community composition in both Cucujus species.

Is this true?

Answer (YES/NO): NO